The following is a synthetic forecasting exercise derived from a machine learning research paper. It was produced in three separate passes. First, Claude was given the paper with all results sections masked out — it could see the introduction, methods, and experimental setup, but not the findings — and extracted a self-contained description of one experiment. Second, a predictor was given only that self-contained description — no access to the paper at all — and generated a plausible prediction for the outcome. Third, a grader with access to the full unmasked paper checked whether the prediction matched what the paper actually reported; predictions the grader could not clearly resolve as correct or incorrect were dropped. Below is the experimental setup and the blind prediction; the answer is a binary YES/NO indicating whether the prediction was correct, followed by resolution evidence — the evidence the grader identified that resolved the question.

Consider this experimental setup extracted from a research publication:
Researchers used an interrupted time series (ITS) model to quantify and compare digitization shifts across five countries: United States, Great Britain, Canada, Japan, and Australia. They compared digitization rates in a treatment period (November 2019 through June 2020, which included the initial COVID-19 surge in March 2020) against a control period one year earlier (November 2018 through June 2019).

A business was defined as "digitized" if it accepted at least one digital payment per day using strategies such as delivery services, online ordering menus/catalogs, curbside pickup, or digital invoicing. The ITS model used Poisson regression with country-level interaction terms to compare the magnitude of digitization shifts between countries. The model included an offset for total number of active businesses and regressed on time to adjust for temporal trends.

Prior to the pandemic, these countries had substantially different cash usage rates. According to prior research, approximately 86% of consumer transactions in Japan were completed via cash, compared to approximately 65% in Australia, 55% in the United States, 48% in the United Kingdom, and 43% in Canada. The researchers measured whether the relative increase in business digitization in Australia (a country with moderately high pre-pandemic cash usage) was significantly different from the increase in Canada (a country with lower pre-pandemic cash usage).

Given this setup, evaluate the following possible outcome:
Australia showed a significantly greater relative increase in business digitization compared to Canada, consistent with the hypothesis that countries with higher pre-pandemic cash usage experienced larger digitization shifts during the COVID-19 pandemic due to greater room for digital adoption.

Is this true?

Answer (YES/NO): NO